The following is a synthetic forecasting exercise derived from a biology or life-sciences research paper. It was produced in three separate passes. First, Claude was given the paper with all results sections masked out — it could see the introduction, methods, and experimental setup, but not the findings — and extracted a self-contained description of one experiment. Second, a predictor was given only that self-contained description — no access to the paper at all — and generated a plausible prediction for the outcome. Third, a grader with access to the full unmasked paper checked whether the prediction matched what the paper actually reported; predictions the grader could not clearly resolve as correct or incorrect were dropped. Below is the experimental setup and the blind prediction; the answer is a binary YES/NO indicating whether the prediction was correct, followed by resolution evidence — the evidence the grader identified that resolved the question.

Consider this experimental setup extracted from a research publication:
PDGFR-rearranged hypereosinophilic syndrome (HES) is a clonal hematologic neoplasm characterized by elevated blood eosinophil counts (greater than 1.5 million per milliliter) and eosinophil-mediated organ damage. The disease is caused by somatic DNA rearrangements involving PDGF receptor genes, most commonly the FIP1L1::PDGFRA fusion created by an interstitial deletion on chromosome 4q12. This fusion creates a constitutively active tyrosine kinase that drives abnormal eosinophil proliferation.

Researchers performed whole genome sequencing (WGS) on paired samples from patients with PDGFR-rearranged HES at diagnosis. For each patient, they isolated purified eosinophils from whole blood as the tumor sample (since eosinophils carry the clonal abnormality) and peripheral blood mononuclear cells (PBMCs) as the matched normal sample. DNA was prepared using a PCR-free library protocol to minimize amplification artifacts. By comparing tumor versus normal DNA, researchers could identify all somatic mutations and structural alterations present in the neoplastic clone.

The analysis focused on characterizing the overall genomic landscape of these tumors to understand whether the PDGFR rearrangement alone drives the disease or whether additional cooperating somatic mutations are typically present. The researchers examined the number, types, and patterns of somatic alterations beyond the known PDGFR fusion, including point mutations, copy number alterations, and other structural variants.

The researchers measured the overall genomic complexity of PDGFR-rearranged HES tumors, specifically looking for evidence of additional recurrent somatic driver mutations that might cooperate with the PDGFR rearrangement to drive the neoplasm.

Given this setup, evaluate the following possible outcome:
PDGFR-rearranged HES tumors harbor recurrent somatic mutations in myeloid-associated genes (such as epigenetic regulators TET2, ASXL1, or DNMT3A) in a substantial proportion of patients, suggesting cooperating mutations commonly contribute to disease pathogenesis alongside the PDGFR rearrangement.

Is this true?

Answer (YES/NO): NO